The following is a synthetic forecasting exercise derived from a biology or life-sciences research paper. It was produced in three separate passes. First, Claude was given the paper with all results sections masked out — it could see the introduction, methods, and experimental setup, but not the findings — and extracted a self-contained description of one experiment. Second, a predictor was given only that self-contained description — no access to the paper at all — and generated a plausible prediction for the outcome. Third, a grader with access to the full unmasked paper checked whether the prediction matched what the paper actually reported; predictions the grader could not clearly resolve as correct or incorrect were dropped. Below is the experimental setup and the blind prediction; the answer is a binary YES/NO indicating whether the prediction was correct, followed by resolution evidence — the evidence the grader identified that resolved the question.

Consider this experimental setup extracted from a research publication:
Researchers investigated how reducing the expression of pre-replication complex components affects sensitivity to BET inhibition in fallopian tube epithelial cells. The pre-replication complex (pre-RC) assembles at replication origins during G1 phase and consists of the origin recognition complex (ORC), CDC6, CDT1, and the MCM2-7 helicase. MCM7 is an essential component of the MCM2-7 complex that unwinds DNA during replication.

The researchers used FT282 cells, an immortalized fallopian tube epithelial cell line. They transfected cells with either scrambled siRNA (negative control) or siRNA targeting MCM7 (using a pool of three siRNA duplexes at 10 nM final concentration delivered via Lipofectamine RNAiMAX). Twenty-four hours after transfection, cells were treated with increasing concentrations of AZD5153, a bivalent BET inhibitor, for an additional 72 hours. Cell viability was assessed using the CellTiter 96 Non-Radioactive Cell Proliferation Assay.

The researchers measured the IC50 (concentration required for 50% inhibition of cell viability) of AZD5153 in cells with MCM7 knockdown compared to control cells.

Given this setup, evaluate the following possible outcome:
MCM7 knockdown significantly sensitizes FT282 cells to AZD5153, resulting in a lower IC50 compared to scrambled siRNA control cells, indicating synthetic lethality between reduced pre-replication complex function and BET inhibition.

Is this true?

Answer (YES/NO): NO